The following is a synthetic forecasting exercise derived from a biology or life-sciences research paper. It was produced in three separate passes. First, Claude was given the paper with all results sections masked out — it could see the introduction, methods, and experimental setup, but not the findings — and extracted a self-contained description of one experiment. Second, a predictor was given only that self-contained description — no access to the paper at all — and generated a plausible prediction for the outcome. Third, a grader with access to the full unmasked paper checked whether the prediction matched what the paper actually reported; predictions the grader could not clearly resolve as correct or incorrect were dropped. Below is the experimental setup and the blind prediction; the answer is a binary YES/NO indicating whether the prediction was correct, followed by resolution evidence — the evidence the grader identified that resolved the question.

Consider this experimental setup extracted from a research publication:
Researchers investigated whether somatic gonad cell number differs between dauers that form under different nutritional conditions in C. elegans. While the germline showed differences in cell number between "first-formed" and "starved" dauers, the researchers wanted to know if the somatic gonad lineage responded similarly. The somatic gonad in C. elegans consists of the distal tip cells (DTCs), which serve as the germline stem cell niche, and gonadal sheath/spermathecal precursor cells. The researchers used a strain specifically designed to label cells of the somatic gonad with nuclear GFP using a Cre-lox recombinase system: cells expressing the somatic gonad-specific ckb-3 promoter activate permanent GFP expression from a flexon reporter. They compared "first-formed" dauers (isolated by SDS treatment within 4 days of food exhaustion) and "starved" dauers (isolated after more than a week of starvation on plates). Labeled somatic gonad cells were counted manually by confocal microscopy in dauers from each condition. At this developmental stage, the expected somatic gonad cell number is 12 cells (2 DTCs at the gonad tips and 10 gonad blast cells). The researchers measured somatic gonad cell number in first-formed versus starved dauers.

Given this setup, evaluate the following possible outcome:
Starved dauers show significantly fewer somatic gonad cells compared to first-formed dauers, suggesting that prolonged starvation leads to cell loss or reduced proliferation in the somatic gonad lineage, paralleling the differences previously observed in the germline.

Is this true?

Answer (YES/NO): NO